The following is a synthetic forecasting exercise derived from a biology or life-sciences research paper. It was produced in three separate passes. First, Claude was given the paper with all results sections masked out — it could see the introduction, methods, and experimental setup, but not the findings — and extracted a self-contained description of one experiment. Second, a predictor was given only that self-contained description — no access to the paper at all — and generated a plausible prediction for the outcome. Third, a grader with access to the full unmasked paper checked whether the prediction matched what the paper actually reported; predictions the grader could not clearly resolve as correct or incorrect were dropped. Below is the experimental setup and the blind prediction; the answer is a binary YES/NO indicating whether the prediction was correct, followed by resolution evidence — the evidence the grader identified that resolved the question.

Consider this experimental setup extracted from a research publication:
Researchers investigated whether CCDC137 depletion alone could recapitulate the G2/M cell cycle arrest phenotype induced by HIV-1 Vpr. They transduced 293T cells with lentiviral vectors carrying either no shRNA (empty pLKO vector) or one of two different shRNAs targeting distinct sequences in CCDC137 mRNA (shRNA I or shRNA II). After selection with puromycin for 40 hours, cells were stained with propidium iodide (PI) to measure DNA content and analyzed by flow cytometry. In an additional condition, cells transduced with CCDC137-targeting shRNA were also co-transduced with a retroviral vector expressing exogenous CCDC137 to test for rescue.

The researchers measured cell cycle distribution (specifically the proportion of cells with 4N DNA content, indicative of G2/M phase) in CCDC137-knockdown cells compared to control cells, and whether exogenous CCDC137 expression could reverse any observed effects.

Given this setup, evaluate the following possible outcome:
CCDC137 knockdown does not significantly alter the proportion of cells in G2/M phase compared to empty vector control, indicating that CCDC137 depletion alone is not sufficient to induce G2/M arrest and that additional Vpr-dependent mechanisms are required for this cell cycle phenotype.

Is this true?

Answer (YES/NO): NO